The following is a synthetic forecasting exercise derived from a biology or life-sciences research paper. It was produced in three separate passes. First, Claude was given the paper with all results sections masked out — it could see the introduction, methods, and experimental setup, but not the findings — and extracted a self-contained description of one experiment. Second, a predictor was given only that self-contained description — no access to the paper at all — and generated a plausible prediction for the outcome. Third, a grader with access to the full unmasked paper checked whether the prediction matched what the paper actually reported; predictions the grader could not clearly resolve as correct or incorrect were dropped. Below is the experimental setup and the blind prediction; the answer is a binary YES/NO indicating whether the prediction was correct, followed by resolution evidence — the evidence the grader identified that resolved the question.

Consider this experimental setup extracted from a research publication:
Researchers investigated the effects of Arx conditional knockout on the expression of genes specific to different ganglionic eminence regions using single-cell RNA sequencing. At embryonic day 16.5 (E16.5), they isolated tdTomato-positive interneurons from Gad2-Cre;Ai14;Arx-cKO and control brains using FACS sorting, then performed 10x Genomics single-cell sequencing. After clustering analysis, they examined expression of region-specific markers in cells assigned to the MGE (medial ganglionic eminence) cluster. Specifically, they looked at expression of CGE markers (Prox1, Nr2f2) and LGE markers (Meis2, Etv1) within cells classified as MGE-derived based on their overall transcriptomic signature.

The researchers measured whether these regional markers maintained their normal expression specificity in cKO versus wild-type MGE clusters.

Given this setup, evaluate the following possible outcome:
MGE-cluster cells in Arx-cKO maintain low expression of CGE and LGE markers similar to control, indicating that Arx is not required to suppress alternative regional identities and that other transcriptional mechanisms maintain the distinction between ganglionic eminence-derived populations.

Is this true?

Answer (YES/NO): NO